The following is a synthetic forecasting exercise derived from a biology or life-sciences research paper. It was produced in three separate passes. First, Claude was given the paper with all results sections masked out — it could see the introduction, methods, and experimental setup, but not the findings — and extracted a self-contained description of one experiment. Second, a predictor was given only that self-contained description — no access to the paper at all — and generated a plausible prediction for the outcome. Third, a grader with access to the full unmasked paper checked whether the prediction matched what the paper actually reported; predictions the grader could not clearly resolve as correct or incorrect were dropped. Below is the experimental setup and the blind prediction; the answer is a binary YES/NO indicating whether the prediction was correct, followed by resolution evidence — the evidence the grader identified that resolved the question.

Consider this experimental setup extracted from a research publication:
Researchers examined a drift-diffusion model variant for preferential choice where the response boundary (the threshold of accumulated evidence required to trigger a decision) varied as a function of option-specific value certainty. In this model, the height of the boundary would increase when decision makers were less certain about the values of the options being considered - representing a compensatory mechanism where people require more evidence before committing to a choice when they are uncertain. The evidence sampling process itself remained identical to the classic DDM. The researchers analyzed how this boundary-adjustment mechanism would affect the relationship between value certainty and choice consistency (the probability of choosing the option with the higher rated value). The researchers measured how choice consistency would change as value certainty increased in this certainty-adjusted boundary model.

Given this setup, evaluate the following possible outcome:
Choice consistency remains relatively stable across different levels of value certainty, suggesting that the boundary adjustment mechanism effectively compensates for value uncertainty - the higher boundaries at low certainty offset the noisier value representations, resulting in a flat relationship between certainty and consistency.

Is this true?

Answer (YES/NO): NO